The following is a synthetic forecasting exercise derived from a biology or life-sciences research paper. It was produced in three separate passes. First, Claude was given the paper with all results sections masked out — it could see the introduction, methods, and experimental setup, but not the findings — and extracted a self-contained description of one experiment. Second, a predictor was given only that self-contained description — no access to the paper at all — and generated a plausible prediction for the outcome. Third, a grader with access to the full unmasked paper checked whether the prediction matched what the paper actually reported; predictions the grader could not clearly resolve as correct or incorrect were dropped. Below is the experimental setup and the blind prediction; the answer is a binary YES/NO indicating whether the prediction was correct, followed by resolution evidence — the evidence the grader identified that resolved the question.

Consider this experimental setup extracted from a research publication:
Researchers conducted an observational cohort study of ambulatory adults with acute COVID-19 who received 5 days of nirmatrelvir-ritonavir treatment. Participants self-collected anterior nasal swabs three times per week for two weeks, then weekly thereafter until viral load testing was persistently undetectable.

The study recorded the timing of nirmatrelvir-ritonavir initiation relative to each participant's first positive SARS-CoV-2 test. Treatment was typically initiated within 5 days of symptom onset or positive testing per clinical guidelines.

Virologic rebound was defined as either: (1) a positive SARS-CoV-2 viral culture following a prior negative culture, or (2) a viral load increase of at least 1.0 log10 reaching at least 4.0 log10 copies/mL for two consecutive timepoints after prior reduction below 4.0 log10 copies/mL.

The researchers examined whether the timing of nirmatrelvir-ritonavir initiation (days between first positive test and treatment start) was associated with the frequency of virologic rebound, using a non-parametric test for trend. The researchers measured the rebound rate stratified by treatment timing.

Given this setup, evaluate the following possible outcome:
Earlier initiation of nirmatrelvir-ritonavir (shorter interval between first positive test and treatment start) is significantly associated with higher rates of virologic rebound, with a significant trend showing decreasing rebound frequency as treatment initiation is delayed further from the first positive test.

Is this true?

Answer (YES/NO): NO